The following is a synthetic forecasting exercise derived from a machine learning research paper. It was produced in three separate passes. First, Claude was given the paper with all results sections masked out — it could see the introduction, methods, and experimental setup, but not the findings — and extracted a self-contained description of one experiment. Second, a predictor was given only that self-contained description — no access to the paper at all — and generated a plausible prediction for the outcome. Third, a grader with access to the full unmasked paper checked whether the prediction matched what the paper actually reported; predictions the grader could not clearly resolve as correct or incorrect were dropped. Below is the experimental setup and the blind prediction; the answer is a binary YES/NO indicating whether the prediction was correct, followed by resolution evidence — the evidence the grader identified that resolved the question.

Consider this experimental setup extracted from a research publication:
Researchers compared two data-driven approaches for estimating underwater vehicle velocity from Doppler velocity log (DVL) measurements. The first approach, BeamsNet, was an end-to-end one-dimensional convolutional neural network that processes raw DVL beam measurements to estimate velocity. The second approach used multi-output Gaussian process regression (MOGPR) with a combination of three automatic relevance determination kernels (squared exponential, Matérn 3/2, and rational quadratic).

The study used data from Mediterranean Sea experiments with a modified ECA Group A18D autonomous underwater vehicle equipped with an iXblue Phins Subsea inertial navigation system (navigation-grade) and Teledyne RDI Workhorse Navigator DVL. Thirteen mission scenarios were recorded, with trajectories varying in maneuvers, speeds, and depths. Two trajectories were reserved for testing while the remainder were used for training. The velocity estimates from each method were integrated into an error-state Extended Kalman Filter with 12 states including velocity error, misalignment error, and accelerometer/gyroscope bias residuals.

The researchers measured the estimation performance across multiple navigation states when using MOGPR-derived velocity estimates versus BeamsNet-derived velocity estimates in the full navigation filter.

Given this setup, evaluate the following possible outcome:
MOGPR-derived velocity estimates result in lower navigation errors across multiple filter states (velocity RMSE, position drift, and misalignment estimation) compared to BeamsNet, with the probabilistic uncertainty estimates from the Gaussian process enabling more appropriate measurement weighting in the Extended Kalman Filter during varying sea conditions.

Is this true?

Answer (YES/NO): NO